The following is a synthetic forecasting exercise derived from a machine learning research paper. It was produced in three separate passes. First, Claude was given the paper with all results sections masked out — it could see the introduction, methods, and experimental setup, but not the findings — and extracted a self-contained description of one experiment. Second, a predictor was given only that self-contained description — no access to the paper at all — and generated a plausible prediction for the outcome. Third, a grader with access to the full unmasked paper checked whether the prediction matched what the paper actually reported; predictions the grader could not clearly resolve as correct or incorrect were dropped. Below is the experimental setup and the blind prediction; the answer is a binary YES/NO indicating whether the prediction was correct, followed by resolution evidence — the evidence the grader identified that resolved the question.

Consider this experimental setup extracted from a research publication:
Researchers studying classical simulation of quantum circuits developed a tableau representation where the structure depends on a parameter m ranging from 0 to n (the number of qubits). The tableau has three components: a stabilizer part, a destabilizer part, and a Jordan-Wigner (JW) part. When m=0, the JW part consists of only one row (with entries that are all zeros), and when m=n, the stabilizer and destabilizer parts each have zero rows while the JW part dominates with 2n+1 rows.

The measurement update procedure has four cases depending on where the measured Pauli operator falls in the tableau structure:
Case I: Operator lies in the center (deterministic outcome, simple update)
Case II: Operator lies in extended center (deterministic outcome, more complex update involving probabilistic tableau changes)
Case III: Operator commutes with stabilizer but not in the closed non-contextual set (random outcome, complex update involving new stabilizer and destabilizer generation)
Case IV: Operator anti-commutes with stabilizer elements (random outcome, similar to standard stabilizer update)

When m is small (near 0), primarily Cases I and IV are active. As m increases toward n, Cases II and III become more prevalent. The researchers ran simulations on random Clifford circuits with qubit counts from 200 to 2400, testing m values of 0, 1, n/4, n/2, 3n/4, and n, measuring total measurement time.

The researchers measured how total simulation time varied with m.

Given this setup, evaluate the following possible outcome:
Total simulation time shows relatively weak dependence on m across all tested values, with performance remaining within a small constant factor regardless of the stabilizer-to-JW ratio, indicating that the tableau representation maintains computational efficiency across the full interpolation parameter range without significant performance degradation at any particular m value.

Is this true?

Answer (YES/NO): NO